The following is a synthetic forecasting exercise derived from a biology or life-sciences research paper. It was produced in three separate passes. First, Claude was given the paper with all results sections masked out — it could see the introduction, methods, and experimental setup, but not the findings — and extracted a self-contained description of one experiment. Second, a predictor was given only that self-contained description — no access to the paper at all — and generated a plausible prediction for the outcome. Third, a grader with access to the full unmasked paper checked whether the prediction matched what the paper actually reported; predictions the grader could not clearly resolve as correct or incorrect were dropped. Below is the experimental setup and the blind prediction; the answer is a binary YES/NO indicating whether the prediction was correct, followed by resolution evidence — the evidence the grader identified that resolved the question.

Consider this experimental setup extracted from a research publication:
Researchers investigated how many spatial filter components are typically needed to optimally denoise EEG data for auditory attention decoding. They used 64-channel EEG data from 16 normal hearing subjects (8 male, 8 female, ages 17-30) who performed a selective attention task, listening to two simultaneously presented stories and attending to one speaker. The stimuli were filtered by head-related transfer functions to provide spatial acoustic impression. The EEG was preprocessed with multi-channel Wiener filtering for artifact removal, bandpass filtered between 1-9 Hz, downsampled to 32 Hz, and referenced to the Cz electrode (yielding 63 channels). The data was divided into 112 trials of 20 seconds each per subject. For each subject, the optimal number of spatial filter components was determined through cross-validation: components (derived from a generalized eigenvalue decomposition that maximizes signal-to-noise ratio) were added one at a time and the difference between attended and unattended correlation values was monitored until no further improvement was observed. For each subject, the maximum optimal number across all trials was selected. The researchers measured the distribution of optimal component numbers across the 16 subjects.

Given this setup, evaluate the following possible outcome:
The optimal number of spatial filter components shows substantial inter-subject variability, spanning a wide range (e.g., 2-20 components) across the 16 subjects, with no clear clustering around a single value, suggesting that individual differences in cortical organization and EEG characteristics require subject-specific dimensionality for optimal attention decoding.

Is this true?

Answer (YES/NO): NO